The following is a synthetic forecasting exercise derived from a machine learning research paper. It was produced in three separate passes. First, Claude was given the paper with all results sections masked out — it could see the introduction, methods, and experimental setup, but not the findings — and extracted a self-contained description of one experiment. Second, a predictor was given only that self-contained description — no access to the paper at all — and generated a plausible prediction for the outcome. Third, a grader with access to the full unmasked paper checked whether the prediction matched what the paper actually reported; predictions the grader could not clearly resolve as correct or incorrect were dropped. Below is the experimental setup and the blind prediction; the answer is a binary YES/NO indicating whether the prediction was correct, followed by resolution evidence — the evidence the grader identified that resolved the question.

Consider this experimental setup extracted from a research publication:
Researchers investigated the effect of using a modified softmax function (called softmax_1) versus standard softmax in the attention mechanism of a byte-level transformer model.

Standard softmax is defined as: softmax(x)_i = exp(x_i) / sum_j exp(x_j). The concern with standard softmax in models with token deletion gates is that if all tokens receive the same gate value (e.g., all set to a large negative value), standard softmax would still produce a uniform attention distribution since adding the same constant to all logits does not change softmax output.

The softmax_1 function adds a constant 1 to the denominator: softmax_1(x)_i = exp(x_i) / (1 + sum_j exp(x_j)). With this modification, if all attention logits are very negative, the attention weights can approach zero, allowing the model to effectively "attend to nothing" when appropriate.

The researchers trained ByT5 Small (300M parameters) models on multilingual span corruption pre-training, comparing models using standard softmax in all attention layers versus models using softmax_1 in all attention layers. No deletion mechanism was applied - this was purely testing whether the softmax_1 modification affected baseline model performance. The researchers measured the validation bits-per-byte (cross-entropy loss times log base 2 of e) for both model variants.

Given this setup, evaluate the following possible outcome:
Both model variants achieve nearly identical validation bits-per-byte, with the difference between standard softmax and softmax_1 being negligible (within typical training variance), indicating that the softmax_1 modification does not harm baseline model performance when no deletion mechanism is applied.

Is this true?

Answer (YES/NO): YES